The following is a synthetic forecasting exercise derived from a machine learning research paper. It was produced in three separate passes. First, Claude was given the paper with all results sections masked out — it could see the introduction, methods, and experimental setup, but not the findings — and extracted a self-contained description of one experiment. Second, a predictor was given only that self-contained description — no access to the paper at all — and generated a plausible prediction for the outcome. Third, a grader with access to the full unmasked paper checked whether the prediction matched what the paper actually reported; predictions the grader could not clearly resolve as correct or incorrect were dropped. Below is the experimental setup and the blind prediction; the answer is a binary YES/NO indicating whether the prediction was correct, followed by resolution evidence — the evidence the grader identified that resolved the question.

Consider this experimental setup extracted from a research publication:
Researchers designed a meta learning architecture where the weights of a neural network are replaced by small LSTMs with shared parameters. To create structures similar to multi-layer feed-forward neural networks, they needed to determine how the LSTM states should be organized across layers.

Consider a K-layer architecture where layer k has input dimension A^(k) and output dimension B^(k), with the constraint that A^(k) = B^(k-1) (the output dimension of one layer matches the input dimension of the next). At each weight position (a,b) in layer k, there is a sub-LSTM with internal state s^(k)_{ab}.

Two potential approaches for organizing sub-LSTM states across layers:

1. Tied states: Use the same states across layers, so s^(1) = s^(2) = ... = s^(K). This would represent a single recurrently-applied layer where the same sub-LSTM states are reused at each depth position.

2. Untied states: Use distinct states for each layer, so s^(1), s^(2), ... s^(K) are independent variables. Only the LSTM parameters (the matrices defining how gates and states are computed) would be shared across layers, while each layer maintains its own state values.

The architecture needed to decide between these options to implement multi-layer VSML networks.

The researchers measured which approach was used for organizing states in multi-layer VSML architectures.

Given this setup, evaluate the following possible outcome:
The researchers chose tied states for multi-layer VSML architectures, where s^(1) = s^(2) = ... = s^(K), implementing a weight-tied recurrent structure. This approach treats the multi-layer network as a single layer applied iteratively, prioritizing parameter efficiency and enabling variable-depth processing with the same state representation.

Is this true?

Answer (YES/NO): NO